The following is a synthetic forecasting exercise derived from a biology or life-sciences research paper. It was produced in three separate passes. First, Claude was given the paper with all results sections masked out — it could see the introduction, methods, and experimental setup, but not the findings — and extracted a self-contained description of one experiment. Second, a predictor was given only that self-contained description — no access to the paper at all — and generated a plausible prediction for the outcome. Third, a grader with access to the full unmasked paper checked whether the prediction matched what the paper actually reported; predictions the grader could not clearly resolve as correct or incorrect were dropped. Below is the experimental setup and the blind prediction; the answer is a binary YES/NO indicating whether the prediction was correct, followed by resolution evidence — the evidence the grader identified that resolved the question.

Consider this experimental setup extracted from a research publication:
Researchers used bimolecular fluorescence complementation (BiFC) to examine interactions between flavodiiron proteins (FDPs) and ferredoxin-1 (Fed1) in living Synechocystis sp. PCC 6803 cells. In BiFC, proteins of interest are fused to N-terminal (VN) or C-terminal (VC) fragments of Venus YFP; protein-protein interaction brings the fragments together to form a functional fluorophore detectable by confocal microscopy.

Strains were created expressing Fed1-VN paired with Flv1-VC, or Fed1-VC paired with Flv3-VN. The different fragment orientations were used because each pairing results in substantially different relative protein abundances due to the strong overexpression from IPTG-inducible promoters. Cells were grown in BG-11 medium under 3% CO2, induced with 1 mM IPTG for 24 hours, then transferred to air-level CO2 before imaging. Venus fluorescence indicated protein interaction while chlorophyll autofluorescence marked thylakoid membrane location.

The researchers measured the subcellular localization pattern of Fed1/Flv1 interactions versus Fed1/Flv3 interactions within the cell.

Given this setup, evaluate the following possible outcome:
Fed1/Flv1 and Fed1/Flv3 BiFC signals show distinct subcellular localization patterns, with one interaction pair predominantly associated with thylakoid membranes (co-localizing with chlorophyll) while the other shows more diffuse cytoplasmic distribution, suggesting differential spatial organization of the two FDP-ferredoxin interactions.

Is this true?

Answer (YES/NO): YES